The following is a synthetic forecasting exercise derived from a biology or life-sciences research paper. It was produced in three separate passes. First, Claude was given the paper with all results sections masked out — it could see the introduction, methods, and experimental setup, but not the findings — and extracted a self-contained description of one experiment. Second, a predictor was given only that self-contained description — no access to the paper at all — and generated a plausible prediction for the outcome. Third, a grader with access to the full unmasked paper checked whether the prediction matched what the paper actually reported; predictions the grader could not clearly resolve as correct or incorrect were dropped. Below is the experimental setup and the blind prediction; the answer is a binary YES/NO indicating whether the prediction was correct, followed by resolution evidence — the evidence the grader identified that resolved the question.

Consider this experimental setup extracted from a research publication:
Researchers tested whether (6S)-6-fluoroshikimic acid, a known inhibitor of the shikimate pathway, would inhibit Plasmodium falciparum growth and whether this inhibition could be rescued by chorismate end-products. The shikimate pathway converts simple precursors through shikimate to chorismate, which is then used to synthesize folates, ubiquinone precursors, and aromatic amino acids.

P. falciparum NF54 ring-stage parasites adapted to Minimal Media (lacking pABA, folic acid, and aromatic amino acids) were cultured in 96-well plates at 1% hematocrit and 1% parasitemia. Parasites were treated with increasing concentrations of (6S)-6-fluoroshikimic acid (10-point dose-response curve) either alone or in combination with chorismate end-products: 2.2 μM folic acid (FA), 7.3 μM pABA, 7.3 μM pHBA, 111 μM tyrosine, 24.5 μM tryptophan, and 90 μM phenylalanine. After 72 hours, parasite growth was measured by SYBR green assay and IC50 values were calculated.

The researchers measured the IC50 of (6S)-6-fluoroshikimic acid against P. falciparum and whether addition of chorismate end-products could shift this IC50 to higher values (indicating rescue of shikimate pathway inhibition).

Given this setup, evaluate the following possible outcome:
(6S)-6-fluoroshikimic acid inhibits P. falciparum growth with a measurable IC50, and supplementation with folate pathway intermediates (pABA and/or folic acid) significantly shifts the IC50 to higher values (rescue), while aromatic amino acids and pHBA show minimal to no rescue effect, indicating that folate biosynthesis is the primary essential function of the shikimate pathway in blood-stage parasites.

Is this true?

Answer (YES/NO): NO